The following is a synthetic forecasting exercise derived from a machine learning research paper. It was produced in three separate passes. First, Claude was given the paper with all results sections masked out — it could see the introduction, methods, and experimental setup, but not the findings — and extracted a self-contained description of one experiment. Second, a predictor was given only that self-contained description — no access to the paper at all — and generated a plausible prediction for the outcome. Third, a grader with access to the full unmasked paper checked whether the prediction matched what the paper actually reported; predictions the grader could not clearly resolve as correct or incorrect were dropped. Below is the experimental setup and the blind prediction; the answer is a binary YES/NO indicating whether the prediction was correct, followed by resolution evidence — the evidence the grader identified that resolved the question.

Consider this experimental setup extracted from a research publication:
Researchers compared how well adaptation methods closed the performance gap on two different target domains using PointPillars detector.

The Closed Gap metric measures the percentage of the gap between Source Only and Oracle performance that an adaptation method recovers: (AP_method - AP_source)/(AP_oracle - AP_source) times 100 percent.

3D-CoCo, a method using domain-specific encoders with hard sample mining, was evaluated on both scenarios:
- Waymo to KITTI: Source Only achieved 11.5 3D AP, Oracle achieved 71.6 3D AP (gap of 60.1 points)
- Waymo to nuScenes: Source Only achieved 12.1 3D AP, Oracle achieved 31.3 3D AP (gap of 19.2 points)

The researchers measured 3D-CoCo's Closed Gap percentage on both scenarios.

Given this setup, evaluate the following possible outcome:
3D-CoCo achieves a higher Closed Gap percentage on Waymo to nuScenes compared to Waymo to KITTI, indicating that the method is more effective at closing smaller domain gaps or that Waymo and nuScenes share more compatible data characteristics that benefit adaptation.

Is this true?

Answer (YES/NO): NO